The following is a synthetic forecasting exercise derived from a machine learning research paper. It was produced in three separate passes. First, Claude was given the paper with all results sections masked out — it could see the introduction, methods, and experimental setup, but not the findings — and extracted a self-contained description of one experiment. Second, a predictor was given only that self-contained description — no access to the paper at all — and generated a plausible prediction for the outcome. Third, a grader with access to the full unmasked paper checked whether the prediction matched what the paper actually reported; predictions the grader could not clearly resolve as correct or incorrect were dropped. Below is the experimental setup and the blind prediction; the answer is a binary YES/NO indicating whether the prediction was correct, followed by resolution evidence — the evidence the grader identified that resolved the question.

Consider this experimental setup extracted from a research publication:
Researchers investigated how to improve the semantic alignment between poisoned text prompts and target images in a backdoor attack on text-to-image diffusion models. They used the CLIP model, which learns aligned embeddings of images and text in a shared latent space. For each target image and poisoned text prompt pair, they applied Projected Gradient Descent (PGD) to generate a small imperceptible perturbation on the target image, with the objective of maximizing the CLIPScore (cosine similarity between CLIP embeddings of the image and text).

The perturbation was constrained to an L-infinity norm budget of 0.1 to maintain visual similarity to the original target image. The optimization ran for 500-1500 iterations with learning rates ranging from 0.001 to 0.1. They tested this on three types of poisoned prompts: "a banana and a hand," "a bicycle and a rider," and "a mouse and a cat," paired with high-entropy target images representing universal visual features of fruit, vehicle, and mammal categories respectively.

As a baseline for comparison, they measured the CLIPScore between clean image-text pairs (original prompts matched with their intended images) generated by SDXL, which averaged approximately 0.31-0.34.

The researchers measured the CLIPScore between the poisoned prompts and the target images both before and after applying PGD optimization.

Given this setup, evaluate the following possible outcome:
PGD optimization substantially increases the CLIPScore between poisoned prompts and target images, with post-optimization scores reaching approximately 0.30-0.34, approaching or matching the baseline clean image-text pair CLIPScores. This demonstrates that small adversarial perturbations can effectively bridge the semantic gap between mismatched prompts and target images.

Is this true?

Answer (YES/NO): NO